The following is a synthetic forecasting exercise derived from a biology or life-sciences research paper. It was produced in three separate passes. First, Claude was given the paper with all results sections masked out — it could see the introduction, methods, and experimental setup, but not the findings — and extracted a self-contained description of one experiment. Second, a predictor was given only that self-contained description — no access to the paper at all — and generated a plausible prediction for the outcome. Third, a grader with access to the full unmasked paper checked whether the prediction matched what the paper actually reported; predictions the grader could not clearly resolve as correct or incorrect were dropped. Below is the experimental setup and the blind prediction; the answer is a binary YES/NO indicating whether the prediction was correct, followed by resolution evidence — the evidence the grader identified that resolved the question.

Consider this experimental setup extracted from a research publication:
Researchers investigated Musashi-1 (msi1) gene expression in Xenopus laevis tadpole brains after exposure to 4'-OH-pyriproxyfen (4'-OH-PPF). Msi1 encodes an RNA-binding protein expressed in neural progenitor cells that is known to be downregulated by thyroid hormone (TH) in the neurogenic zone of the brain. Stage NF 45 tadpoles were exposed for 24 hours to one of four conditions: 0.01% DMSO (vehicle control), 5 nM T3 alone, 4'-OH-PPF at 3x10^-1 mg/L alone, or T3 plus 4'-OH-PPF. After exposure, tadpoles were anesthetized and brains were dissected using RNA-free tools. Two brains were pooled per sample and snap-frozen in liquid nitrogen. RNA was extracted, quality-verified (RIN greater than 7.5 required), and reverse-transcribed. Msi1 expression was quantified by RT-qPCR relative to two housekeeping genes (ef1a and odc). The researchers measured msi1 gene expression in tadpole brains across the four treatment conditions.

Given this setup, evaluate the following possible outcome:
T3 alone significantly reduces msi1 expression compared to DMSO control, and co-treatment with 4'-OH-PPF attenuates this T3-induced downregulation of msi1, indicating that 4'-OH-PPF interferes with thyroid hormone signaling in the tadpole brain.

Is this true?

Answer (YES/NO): YES